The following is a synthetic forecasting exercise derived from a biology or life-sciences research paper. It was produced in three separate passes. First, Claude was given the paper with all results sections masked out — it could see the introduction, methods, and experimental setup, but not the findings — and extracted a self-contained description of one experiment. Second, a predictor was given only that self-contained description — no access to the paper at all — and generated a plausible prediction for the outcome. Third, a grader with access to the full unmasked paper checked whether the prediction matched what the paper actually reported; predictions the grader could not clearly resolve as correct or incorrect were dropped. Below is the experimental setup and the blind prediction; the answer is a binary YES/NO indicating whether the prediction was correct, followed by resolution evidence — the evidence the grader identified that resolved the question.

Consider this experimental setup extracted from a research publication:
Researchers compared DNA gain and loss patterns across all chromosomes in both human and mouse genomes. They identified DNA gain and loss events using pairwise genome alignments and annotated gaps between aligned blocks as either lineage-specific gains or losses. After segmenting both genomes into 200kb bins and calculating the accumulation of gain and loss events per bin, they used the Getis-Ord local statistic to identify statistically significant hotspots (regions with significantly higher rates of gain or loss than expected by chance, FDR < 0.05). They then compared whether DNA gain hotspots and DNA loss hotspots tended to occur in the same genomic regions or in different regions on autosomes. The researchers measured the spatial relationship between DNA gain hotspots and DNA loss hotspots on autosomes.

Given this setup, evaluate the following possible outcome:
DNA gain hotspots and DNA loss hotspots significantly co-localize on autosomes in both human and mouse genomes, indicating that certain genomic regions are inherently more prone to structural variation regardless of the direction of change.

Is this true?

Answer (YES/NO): NO